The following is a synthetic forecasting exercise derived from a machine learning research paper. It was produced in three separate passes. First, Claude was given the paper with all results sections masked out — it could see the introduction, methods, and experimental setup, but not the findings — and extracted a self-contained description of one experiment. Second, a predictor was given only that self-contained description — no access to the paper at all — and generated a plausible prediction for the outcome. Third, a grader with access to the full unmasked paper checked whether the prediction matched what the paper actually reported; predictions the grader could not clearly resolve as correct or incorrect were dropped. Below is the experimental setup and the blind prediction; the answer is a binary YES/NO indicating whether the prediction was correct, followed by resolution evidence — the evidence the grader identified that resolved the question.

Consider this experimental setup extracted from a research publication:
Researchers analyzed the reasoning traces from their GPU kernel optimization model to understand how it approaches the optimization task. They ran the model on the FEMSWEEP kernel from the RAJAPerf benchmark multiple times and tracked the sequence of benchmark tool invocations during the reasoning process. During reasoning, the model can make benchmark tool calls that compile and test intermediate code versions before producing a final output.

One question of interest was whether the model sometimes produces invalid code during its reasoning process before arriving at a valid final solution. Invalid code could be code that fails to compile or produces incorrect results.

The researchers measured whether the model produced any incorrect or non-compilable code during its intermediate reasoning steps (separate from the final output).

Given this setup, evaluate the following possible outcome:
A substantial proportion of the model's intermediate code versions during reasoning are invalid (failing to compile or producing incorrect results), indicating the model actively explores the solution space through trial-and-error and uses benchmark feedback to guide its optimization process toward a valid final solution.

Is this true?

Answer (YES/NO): NO